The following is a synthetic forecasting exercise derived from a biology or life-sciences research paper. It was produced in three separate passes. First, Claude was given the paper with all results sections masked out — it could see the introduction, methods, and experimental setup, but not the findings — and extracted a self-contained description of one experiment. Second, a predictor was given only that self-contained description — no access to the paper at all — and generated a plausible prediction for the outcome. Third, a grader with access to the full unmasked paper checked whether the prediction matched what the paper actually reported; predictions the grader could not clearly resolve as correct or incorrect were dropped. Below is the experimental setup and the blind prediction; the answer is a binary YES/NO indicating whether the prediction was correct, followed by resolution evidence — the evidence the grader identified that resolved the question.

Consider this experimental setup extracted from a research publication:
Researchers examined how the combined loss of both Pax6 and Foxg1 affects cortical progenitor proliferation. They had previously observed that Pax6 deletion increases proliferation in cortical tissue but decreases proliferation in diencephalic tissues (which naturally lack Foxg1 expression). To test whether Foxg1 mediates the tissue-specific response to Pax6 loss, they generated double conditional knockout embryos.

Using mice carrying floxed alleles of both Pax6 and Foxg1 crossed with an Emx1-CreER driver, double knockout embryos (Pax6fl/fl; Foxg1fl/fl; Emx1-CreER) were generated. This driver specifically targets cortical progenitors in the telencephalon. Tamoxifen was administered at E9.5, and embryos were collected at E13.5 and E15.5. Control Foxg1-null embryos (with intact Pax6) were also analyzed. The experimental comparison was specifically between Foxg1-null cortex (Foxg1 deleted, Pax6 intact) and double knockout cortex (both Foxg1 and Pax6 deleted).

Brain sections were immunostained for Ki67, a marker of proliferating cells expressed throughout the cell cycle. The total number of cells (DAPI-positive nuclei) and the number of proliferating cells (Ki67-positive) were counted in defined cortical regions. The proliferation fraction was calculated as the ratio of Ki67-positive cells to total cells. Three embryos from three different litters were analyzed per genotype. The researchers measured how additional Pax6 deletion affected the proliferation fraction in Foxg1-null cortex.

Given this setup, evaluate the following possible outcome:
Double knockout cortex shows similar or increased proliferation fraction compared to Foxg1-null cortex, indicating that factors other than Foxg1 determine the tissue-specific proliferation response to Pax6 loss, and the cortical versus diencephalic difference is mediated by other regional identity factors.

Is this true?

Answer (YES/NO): NO